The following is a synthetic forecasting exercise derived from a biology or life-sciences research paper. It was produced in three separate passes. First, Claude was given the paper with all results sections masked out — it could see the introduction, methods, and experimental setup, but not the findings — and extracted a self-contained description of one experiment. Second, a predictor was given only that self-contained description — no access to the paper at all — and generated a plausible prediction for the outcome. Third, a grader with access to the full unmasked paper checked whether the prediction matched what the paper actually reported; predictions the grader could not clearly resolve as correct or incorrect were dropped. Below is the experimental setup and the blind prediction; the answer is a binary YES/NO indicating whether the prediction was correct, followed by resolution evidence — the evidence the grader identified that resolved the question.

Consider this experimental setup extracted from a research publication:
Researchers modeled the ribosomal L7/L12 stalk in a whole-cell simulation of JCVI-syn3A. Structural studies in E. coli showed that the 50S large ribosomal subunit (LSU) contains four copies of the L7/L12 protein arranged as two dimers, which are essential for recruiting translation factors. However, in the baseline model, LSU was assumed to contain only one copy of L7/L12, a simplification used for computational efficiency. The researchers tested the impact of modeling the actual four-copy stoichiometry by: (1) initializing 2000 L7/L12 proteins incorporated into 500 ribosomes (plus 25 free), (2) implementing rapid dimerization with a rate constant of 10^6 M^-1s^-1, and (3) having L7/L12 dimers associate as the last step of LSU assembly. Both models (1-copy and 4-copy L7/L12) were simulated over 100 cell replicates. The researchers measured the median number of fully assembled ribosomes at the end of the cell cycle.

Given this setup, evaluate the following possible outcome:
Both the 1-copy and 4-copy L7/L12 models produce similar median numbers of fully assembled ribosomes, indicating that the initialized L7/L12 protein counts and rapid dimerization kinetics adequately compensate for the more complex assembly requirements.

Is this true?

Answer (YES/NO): YES